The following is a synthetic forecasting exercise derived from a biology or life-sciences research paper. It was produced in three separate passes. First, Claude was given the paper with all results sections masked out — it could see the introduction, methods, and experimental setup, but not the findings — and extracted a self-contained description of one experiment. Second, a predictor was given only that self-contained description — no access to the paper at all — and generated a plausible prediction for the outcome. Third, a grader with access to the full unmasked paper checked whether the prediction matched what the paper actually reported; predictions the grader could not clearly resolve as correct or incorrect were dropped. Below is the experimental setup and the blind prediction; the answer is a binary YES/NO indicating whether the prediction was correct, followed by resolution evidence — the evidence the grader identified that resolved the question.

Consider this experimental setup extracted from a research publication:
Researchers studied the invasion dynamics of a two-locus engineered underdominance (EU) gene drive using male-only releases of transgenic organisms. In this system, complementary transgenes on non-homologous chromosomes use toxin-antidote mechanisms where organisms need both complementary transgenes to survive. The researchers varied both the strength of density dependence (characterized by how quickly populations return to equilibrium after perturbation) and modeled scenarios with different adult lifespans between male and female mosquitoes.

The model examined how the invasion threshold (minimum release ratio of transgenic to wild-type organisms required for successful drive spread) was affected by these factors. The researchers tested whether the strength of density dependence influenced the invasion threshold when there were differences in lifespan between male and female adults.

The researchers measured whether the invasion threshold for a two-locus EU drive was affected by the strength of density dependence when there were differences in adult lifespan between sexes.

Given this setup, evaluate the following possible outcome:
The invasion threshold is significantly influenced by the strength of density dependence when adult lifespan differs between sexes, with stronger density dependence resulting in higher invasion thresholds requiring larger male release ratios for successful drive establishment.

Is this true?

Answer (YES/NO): NO